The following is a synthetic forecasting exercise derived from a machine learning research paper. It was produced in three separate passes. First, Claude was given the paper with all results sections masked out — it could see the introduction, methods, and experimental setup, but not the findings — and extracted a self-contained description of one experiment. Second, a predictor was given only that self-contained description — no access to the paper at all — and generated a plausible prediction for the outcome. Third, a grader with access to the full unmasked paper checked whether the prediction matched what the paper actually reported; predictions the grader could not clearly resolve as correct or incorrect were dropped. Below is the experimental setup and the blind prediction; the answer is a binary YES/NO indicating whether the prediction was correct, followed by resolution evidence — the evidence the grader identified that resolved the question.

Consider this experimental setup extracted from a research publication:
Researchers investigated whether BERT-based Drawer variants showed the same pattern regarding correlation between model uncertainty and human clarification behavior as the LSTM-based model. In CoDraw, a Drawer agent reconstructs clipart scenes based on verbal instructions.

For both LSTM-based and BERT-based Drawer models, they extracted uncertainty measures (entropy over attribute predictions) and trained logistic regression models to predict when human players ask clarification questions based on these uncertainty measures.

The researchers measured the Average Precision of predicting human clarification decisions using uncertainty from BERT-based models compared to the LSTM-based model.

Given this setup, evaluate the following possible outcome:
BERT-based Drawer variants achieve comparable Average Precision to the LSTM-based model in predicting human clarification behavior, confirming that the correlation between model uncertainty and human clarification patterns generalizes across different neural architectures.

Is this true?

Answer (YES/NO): YES